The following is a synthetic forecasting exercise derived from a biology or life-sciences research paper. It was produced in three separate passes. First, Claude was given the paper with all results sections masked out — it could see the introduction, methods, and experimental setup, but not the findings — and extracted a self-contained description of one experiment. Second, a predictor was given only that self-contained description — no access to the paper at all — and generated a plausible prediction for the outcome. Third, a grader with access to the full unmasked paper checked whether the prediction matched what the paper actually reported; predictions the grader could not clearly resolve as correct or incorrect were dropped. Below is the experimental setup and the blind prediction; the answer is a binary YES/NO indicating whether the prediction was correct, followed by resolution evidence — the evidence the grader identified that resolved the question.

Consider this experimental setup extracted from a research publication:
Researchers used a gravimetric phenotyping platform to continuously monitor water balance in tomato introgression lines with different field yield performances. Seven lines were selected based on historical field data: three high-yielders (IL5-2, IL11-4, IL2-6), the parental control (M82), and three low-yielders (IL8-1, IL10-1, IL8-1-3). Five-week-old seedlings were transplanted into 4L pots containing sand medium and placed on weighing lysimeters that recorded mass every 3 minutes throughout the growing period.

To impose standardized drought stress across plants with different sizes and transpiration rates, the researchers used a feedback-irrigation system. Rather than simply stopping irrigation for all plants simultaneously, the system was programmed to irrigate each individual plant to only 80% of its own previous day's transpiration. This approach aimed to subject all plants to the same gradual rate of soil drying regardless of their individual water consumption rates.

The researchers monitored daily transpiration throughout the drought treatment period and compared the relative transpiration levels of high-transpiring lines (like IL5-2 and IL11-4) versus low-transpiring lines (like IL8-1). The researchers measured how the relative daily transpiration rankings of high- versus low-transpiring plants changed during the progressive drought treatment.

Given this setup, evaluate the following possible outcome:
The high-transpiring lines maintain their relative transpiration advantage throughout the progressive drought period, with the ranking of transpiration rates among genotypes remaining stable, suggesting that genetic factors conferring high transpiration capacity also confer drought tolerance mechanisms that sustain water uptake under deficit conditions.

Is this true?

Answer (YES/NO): NO